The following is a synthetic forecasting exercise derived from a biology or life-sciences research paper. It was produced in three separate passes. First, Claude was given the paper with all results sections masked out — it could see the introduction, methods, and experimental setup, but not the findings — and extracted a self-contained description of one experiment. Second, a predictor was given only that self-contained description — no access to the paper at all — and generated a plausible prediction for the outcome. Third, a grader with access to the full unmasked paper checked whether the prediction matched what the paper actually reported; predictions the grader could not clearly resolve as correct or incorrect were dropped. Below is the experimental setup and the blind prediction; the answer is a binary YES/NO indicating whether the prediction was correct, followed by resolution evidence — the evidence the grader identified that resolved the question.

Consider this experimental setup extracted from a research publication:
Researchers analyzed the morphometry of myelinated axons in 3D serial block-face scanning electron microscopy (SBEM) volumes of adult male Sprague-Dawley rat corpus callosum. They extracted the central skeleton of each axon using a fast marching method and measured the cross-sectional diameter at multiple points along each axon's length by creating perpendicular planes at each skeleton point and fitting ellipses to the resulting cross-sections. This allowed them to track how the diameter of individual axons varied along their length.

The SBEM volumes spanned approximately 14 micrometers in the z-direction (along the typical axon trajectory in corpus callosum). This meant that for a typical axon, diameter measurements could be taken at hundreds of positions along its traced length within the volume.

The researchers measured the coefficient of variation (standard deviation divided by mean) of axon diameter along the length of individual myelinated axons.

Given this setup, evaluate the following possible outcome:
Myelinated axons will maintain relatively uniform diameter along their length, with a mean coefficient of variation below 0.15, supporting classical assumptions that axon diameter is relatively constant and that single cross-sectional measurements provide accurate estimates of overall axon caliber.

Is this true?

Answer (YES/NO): NO